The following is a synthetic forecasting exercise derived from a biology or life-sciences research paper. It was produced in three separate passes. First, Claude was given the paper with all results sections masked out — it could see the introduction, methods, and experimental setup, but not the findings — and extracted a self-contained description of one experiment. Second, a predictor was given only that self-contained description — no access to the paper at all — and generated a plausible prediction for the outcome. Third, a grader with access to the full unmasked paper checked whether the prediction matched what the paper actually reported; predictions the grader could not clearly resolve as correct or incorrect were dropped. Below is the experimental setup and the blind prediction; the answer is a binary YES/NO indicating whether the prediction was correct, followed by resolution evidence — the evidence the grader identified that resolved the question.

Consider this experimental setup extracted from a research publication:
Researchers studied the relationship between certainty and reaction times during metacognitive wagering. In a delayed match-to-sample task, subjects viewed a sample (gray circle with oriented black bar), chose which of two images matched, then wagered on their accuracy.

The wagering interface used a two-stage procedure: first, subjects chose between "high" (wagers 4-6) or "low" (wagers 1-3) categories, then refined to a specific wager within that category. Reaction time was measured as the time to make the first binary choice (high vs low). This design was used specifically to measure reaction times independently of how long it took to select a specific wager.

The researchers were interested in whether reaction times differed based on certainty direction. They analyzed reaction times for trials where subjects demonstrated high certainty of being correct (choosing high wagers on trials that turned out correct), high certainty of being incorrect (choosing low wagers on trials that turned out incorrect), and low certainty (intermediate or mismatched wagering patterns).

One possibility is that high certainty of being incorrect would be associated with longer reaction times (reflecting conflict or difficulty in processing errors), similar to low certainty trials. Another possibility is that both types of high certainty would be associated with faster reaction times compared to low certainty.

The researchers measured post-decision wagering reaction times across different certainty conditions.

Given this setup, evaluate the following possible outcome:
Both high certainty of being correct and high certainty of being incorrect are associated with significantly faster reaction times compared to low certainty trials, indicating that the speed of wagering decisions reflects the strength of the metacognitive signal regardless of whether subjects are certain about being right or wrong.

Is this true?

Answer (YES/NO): YES